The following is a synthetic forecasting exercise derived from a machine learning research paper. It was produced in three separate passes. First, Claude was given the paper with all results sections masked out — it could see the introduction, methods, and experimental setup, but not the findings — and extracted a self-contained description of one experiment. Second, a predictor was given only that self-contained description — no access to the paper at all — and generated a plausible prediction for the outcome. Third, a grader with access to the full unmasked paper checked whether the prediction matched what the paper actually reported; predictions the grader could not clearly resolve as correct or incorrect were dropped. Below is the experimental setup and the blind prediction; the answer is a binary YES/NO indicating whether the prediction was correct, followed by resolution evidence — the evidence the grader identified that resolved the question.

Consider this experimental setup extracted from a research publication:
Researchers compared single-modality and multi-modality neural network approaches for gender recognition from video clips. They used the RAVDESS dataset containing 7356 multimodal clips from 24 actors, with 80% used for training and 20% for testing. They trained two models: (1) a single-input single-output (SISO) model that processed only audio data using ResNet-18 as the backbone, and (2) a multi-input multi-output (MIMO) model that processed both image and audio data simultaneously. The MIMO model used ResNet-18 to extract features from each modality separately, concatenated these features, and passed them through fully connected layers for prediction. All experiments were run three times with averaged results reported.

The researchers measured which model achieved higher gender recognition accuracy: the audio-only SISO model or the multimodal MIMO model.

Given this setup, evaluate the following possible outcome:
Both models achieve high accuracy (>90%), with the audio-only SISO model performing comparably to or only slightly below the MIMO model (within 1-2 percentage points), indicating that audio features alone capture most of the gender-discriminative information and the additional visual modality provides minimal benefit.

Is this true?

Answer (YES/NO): NO